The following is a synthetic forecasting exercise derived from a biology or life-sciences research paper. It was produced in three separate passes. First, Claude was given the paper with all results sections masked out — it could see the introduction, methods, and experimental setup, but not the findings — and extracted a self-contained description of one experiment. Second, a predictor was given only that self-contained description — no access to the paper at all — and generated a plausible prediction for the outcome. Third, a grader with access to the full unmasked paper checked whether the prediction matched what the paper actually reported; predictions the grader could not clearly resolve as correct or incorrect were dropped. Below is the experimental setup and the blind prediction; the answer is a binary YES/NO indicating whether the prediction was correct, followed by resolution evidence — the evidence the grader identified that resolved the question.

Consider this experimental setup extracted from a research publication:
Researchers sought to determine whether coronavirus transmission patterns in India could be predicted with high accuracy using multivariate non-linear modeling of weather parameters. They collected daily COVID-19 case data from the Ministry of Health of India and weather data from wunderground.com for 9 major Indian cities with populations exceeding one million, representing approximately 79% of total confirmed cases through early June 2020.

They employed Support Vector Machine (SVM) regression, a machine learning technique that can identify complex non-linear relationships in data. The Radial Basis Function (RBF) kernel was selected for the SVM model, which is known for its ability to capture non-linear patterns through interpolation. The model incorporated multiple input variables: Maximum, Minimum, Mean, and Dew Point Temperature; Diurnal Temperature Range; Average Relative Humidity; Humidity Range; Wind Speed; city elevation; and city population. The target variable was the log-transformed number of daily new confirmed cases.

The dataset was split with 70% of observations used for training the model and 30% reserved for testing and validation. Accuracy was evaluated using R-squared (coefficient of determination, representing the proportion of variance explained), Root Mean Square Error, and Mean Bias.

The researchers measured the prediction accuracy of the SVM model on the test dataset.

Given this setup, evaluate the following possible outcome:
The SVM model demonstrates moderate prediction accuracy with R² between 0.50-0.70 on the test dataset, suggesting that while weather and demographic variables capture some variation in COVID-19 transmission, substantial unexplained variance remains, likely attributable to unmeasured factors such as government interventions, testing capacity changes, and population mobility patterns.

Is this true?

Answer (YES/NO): NO